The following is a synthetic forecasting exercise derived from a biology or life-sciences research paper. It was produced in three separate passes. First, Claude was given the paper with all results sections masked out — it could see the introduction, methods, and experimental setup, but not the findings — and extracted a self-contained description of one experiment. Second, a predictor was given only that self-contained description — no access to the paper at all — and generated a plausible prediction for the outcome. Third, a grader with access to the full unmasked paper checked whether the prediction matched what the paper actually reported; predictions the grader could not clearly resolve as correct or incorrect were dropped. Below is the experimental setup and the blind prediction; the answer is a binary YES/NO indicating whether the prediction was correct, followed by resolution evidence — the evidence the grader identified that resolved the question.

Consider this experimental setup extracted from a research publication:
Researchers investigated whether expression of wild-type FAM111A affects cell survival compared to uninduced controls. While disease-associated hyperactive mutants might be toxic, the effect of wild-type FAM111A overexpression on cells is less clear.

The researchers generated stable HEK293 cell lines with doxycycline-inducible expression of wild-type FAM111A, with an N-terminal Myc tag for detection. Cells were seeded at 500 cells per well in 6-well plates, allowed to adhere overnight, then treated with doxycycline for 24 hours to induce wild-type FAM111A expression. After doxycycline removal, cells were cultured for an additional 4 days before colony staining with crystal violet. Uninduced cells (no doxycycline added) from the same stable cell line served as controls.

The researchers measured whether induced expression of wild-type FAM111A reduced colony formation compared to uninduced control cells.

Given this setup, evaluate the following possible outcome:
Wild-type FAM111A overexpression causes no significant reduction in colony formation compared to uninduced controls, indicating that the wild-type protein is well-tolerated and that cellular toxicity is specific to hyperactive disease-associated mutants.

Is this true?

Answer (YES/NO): NO